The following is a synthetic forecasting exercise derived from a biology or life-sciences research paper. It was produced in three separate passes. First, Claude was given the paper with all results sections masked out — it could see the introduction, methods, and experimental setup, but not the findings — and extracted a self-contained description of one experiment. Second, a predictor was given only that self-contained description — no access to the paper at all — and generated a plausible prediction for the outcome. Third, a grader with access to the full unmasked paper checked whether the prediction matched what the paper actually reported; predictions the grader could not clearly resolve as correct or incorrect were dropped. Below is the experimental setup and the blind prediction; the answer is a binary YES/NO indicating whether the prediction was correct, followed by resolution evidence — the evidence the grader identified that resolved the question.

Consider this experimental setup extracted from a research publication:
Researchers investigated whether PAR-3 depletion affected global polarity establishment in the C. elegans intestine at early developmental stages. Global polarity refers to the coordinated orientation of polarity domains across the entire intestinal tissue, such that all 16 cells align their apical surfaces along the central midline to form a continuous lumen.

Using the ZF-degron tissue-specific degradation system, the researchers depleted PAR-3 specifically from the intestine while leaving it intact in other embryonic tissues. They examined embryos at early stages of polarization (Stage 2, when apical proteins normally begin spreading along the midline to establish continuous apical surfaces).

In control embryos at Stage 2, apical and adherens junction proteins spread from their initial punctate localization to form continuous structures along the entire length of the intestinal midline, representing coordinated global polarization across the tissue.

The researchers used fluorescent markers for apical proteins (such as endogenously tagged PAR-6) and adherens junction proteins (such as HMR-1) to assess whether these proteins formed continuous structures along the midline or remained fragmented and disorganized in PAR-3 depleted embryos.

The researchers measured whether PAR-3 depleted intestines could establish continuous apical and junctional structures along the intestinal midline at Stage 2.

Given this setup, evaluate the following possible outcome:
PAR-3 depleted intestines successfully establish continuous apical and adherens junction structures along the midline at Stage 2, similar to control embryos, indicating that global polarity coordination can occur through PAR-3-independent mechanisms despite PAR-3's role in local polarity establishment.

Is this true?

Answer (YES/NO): NO